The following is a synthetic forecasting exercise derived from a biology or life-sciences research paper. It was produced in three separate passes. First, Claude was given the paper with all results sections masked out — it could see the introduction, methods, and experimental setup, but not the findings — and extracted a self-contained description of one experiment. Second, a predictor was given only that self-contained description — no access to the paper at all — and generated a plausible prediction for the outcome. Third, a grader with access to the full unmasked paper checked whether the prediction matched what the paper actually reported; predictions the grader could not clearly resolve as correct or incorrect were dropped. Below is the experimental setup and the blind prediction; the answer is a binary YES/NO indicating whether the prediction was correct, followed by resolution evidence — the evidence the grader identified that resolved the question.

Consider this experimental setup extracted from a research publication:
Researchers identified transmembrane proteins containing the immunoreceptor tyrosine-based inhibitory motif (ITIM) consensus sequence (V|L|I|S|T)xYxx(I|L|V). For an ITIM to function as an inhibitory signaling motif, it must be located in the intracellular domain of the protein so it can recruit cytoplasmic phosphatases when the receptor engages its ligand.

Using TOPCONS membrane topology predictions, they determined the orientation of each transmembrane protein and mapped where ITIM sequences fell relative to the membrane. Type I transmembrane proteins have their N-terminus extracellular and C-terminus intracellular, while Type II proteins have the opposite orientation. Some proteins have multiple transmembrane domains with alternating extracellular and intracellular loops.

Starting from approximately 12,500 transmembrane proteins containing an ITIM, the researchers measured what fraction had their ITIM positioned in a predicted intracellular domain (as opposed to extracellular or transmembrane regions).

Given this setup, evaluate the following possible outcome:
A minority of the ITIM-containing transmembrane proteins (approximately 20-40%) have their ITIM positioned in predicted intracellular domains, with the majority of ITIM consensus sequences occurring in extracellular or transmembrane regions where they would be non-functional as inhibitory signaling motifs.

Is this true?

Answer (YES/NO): YES